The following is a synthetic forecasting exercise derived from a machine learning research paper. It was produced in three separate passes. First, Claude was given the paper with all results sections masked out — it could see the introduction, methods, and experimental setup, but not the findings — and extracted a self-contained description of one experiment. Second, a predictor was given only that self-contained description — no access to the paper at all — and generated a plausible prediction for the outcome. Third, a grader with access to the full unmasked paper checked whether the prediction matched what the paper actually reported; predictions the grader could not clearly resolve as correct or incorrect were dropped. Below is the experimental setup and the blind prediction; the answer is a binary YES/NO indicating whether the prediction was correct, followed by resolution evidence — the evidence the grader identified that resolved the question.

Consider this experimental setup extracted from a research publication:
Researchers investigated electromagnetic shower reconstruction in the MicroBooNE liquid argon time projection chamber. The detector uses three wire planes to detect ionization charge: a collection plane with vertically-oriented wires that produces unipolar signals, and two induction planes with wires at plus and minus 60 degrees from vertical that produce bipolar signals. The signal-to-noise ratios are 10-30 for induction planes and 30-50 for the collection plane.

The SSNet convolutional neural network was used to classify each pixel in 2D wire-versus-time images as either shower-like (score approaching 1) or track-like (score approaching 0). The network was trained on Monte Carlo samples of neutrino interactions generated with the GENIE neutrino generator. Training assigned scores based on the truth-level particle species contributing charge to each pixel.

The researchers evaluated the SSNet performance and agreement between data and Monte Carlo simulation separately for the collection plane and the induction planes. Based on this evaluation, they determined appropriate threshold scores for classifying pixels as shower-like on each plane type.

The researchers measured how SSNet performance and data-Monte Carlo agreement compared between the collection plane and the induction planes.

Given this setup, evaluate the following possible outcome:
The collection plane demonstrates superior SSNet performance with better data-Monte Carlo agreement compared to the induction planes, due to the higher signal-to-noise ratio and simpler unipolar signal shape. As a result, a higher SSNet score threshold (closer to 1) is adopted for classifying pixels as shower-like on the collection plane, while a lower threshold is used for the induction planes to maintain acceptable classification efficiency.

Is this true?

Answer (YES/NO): NO